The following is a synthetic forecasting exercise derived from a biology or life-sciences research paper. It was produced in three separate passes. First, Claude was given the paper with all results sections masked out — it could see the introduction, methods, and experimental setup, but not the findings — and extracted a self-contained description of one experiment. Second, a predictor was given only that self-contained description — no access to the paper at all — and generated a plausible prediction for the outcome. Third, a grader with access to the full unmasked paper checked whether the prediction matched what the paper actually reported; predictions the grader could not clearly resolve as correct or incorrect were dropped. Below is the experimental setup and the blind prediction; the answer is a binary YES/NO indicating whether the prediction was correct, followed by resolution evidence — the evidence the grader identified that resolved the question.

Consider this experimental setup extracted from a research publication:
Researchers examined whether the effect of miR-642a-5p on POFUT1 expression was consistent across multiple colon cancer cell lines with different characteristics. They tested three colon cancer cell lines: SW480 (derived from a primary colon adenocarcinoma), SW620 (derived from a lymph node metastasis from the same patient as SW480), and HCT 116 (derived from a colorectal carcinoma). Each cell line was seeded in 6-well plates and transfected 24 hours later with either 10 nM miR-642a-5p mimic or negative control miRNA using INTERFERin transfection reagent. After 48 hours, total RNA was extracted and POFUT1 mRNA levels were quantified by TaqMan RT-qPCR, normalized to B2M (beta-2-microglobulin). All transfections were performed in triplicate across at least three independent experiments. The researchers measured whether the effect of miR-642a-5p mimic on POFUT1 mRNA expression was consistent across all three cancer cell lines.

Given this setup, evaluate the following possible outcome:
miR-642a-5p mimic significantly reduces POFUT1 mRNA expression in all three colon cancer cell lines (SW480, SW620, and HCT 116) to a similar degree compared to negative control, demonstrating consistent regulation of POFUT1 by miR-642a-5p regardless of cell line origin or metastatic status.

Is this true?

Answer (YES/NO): NO